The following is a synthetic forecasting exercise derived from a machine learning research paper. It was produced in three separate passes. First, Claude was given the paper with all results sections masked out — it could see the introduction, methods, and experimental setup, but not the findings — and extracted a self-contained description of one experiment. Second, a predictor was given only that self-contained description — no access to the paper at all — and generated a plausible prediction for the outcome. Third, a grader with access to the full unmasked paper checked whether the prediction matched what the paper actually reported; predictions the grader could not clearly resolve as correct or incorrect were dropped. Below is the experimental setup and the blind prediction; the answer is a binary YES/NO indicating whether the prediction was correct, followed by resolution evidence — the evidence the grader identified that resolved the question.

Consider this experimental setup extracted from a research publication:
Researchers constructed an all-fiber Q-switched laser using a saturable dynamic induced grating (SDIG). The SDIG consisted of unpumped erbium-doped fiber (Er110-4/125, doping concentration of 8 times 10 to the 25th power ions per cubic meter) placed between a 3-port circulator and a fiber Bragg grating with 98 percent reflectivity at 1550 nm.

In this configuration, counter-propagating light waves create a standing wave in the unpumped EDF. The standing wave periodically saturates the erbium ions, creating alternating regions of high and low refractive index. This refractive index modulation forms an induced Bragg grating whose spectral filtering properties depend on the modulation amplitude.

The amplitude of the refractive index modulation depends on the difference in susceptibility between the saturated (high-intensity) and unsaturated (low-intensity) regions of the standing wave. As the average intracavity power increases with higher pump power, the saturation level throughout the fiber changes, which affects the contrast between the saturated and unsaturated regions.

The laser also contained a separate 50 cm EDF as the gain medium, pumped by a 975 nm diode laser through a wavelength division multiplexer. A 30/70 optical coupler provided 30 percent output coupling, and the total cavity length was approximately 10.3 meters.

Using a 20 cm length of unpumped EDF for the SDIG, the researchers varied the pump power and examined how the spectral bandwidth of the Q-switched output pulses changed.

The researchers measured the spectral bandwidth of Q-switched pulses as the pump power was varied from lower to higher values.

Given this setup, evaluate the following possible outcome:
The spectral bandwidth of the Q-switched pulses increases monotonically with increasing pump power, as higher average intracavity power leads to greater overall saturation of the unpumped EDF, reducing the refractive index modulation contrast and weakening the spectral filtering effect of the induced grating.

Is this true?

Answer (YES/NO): YES